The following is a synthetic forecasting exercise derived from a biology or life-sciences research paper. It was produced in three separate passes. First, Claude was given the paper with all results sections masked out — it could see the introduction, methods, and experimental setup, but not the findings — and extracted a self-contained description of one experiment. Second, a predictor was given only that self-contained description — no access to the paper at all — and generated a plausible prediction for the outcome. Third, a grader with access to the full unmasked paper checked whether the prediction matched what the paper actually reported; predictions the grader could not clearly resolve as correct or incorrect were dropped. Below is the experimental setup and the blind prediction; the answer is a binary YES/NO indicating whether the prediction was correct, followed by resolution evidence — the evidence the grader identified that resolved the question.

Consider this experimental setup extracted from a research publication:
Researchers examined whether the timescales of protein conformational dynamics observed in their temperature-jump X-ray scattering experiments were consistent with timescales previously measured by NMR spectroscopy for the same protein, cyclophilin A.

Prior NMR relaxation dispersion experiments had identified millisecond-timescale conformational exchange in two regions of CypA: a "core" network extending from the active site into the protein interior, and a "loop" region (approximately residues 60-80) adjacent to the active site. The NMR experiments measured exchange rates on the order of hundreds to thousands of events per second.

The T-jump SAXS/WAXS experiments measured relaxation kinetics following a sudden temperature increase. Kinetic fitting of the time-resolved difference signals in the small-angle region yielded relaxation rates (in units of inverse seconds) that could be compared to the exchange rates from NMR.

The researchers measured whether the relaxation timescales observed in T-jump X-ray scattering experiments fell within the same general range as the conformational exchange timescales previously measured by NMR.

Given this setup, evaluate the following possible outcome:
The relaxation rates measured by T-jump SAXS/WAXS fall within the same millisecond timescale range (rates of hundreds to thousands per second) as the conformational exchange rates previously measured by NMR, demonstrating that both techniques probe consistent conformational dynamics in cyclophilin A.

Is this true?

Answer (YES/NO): NO